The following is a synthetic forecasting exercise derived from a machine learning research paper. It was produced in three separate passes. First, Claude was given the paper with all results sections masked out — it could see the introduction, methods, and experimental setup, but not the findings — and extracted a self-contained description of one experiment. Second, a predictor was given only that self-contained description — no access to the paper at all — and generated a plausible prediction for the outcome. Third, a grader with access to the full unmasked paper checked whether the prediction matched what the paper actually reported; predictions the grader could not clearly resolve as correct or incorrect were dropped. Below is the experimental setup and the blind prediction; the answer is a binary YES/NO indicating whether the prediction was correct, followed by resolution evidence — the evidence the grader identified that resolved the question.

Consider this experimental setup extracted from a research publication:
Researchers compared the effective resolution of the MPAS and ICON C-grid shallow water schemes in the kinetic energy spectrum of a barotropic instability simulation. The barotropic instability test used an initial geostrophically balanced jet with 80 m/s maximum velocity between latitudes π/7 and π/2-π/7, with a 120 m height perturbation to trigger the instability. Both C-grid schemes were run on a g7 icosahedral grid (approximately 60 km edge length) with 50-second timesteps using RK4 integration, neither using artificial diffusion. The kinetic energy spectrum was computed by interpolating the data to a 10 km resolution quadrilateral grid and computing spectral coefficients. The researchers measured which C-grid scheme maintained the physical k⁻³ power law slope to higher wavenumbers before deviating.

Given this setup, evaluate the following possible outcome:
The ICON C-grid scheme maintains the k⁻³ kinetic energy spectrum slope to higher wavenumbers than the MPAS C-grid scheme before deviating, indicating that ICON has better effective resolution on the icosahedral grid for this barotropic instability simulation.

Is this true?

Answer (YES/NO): NO